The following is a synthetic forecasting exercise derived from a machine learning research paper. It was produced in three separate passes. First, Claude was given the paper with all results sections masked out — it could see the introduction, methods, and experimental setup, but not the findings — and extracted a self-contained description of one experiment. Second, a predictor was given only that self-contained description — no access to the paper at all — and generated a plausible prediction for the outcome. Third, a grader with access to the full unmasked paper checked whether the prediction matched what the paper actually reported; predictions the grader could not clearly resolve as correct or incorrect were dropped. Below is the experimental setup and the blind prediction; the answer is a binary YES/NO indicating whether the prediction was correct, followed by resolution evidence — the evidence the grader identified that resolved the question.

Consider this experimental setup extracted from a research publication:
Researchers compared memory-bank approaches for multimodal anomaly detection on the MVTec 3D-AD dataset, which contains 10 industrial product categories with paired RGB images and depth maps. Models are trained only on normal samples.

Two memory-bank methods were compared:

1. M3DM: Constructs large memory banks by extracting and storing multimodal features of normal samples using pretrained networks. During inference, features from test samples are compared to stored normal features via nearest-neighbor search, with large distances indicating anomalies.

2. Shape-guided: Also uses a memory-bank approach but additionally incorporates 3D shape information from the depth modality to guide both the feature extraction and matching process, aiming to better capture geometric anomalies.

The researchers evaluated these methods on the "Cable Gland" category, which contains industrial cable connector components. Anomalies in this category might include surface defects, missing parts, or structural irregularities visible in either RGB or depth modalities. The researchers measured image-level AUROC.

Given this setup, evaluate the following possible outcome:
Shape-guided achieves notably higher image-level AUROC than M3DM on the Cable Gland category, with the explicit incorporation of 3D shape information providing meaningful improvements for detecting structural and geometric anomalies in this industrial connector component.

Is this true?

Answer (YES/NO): NO